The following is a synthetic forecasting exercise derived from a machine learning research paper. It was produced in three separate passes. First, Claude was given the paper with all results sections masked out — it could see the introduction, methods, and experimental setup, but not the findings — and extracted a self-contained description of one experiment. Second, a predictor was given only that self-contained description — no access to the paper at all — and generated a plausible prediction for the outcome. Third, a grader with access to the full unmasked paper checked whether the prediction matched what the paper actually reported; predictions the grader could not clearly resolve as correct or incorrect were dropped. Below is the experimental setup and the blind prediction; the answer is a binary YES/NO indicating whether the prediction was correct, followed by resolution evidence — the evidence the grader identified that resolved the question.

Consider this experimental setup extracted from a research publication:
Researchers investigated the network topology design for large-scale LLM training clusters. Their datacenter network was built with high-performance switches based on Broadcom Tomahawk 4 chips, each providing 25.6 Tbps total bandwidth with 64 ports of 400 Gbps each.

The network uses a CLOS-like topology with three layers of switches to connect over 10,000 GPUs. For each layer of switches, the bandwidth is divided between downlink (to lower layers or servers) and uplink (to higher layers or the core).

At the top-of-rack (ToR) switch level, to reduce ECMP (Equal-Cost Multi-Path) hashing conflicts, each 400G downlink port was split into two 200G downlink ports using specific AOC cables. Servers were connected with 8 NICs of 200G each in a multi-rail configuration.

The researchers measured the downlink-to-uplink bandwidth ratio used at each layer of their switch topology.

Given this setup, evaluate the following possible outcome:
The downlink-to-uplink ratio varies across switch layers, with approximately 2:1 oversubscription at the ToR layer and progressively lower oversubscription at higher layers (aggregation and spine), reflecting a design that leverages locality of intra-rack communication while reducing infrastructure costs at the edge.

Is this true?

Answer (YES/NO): NO